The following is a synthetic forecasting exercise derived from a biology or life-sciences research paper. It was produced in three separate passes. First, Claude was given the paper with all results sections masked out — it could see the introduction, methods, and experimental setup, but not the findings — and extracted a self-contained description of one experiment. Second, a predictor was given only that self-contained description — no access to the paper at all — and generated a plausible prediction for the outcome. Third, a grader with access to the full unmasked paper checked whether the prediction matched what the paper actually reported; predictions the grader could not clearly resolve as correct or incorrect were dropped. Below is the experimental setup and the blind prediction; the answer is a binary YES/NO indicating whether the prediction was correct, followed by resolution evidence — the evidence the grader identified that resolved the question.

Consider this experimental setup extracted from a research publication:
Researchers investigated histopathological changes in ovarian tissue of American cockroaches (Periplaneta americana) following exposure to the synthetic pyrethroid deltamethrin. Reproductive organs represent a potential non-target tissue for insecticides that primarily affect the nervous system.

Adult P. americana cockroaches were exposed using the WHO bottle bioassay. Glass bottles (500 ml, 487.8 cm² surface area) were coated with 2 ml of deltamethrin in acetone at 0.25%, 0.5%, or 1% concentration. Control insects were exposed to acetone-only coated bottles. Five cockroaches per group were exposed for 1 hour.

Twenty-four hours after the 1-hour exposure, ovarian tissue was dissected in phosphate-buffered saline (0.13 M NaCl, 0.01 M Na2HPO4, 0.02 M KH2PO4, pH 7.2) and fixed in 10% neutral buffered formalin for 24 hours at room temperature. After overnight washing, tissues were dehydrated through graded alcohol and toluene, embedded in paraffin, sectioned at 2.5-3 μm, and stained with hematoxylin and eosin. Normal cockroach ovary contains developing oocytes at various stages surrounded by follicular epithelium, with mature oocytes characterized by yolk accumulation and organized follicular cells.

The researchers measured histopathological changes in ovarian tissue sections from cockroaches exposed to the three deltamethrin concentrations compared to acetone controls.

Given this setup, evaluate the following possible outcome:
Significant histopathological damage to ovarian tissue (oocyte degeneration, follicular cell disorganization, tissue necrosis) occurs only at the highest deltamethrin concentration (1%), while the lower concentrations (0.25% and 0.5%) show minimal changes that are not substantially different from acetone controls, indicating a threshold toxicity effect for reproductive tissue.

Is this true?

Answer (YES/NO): NO